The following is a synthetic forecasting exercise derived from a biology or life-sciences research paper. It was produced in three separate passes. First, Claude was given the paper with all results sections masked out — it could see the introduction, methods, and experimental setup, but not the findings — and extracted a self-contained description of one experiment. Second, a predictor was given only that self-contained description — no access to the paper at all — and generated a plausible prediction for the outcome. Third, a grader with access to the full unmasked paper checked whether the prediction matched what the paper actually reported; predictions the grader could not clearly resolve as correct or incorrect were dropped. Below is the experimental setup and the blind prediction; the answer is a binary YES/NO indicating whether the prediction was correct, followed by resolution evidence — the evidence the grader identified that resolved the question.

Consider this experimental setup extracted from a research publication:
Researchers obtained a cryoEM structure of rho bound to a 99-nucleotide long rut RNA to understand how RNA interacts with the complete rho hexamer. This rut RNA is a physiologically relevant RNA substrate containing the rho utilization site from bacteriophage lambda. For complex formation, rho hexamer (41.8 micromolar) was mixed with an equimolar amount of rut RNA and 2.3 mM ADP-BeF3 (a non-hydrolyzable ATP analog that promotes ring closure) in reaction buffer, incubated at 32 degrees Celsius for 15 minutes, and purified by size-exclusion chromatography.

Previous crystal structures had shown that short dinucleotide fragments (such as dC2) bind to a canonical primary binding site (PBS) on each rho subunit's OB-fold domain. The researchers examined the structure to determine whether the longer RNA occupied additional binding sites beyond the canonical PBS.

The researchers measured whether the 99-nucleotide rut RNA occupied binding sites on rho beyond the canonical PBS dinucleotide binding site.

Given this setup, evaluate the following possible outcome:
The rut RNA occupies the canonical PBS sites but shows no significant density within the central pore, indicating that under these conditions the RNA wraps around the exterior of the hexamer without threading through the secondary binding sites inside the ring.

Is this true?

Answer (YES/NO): NO